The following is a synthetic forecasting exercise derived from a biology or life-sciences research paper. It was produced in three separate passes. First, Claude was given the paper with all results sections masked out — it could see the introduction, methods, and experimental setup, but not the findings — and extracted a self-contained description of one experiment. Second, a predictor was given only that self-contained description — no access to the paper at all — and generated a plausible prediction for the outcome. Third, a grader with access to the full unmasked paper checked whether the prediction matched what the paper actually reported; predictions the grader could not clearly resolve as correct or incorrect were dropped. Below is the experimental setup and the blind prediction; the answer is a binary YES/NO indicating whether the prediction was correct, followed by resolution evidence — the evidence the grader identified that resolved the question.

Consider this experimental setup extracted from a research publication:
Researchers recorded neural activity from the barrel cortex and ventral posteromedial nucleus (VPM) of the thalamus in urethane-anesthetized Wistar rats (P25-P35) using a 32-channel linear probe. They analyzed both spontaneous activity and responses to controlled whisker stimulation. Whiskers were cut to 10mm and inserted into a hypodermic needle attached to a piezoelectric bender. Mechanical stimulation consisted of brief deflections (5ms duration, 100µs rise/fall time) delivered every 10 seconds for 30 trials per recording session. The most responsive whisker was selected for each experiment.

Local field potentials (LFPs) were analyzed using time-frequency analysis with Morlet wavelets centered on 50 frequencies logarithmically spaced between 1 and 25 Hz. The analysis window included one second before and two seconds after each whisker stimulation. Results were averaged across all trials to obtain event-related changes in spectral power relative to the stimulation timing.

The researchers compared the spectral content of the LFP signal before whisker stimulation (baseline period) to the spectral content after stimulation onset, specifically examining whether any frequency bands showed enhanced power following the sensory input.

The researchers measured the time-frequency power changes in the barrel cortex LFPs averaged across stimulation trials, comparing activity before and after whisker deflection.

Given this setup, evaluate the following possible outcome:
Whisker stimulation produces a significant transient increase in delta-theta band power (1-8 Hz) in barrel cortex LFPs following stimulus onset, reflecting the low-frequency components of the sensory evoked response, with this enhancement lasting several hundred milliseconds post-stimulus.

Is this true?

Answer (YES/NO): NO